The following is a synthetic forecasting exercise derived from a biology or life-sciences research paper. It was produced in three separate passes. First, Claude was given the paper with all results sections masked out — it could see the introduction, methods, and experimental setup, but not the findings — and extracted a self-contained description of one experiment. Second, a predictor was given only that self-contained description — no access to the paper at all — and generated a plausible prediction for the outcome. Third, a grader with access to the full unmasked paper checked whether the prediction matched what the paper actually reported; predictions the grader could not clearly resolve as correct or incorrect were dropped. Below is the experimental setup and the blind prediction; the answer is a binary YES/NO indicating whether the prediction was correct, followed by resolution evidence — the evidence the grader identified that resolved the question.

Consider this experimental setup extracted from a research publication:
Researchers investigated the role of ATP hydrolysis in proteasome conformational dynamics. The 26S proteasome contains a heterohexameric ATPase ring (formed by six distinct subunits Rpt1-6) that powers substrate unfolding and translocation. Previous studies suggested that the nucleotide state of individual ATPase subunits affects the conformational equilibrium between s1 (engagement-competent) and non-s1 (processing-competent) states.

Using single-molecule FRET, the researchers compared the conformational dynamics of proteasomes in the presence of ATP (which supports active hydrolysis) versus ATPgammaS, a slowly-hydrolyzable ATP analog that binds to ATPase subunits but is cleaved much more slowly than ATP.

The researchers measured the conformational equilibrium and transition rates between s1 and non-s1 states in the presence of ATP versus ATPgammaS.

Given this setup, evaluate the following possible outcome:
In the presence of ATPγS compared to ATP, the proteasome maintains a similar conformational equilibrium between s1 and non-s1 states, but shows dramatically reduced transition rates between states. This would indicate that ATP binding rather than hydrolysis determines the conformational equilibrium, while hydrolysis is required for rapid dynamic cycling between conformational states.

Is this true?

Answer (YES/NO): NO